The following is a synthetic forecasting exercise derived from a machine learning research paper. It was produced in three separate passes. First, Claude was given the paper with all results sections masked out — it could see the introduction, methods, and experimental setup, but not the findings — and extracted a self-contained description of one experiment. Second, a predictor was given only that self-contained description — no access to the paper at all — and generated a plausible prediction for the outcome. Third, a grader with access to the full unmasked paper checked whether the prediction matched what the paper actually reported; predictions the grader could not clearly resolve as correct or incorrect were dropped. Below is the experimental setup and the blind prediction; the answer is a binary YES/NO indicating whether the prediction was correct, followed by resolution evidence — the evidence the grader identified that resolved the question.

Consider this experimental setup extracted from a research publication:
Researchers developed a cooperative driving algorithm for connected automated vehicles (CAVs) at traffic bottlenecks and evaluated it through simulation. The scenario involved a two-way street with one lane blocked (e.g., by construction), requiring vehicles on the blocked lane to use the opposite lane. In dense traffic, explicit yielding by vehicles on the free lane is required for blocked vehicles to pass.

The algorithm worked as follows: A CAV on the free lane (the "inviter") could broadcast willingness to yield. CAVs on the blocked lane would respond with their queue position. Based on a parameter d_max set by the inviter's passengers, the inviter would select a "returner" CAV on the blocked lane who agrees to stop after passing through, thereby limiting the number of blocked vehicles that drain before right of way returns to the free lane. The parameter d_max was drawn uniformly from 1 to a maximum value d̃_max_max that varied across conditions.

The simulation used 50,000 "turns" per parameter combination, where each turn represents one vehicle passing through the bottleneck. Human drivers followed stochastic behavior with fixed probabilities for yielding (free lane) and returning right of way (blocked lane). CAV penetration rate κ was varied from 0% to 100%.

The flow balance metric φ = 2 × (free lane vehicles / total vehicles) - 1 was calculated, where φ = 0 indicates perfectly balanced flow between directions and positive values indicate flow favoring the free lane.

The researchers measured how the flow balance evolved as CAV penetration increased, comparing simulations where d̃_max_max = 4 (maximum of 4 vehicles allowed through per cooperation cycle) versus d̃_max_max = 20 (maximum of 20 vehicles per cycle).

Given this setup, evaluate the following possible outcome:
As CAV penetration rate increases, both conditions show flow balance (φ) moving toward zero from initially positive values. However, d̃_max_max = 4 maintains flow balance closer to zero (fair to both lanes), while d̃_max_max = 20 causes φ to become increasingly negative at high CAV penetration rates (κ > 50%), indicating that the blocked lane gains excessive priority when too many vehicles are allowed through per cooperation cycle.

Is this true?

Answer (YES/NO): NO